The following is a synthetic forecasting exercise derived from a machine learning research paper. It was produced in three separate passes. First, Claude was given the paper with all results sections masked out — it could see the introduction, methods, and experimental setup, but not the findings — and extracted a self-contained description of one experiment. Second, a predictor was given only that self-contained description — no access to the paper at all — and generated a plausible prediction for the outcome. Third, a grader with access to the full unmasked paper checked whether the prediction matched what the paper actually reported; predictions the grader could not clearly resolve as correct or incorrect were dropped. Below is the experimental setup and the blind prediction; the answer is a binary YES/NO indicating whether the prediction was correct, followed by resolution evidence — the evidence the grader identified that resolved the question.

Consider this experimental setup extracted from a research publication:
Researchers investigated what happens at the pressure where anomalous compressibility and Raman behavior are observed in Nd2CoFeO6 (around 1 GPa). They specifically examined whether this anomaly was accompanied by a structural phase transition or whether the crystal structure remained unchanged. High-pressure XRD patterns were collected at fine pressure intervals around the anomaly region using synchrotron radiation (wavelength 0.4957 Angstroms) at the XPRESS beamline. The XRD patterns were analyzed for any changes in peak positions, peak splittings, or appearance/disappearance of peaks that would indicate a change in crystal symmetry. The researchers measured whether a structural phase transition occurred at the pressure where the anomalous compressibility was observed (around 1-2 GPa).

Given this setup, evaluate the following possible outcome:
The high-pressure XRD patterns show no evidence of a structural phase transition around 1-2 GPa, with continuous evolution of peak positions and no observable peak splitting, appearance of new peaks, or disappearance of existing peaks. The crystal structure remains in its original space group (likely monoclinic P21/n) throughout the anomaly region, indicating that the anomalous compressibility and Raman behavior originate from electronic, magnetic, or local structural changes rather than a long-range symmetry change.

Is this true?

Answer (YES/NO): NO